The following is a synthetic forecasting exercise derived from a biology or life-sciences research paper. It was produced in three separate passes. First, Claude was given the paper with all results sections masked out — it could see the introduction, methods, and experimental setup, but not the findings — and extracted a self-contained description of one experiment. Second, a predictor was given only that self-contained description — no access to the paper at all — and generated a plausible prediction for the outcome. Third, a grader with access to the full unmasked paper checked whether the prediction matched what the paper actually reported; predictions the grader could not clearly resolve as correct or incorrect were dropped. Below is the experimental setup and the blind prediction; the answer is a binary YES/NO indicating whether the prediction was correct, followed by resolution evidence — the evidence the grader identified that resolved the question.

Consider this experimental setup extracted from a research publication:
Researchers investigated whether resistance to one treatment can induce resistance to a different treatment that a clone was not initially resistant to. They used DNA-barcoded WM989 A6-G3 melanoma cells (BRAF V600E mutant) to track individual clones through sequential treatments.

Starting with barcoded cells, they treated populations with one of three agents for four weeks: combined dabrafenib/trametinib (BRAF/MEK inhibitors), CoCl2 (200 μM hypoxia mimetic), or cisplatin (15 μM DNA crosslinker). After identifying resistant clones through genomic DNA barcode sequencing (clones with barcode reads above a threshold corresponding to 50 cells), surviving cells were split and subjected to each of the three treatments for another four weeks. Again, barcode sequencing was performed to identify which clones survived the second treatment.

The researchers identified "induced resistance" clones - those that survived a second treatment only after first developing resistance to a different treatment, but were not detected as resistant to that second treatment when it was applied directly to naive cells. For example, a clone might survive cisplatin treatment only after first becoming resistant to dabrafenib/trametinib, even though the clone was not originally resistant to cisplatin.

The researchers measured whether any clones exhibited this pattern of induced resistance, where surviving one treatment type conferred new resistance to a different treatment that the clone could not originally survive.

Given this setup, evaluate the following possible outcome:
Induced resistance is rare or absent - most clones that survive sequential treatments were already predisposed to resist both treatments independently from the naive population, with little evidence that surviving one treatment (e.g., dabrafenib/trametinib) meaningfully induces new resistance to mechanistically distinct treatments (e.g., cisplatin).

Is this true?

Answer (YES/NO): NO